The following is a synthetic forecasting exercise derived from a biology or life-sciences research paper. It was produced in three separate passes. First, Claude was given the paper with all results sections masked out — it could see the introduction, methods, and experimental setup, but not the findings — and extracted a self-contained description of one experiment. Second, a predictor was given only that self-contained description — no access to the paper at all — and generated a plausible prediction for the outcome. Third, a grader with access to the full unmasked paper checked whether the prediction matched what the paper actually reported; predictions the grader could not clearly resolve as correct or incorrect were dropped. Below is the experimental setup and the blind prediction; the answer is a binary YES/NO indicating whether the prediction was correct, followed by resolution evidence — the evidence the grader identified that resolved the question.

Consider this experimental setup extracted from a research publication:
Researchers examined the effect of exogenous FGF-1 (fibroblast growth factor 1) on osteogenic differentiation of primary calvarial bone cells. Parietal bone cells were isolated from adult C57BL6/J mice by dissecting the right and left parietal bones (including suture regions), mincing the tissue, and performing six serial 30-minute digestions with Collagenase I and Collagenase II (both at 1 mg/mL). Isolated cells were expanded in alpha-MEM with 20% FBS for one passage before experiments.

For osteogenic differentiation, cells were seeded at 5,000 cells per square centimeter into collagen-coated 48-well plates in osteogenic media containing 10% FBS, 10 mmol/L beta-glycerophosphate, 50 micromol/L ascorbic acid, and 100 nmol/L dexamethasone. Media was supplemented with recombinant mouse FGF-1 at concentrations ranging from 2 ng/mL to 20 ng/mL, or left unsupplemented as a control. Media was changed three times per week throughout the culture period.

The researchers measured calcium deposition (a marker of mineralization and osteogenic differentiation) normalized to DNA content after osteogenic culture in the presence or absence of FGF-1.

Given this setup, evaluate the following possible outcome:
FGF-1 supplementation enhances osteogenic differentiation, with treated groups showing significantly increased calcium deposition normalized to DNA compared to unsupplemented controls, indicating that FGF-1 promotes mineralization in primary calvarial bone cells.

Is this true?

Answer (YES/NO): NO